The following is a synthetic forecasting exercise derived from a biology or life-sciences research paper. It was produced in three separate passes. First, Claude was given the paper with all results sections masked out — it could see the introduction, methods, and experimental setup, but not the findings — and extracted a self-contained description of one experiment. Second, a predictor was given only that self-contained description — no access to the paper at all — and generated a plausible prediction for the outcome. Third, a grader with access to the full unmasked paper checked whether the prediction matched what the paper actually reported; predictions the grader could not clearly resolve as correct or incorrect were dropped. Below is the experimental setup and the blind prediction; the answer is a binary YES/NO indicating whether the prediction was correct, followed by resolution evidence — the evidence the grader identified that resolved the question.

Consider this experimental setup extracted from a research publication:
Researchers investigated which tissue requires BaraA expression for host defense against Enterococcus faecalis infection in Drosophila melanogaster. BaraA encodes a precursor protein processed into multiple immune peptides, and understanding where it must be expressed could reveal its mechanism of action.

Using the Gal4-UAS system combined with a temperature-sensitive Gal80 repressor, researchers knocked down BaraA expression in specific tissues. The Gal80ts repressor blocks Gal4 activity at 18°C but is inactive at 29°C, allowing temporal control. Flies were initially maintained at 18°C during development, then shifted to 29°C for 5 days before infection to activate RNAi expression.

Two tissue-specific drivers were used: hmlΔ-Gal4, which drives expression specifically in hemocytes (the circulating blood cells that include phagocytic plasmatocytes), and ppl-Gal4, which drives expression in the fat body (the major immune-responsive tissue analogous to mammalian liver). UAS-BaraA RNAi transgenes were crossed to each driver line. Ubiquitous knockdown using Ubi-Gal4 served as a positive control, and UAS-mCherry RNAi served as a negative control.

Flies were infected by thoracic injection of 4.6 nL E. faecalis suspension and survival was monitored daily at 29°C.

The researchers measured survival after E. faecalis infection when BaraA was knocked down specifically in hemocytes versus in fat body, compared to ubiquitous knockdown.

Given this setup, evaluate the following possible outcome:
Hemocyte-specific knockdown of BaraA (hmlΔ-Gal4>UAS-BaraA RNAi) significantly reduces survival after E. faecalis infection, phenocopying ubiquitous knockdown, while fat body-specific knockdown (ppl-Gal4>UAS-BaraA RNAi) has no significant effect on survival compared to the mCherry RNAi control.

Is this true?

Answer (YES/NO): NO